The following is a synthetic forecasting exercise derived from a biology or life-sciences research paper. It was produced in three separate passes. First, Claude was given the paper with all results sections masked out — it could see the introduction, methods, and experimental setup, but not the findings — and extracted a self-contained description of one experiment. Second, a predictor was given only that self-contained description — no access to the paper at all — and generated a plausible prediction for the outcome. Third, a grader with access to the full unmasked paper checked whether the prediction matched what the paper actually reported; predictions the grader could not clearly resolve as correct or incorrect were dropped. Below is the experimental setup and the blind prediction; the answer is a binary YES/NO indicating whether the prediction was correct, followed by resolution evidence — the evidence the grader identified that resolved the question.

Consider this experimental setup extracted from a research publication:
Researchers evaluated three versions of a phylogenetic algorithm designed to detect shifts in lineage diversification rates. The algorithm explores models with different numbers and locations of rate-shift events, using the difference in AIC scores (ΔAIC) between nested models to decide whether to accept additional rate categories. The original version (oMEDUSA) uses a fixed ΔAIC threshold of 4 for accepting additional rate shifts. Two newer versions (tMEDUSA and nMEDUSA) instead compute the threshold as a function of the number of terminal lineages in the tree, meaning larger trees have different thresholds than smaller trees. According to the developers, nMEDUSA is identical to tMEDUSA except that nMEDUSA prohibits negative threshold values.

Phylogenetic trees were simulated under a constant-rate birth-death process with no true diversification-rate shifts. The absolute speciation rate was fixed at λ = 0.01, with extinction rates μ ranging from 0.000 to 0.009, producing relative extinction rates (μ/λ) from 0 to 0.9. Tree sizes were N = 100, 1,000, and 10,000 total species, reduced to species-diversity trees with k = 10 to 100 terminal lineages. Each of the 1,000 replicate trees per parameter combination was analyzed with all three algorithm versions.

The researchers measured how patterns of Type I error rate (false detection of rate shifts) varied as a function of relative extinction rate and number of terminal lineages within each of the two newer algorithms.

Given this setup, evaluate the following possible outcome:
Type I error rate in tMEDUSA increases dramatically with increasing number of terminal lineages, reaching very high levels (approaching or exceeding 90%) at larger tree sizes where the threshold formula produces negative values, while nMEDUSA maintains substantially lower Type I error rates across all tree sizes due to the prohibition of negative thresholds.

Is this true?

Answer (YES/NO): NO